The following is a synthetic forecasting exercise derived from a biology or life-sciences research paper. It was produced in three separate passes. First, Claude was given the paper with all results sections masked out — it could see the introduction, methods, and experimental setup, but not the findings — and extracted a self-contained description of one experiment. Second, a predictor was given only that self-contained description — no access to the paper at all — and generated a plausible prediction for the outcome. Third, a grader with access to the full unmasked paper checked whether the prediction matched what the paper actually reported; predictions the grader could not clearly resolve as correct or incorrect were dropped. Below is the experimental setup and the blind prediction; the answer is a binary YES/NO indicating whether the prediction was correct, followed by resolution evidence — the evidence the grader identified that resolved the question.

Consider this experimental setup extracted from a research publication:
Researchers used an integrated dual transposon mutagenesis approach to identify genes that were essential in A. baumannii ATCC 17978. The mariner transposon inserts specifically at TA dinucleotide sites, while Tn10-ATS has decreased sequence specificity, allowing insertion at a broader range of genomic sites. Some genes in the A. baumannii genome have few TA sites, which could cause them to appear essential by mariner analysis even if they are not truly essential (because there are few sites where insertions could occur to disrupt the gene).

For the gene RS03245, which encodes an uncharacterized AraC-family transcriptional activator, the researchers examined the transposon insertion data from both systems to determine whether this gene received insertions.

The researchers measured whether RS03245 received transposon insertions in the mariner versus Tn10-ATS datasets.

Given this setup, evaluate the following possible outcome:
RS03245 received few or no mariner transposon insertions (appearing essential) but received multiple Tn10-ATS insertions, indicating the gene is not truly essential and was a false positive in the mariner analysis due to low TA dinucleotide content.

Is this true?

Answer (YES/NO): NO